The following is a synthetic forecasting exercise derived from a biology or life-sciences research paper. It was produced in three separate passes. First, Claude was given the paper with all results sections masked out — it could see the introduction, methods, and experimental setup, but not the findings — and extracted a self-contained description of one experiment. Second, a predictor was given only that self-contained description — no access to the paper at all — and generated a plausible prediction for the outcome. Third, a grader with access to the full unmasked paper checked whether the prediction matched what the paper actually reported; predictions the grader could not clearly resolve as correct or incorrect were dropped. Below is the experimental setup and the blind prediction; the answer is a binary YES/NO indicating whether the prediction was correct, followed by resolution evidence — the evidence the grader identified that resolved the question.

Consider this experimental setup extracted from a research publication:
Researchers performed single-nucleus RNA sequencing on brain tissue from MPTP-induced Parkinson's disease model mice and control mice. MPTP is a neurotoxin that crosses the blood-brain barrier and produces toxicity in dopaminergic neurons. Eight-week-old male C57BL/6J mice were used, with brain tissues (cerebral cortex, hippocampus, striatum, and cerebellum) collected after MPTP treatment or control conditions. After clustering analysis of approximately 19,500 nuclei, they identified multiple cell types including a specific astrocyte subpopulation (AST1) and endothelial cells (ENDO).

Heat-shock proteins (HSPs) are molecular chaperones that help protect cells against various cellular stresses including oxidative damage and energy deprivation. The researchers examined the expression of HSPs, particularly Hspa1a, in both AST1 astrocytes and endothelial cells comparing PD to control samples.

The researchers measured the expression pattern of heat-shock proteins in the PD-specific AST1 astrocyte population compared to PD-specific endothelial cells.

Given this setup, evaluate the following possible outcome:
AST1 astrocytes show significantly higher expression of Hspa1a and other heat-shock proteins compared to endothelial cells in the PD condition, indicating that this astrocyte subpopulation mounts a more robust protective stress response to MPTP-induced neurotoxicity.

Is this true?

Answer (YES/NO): YES